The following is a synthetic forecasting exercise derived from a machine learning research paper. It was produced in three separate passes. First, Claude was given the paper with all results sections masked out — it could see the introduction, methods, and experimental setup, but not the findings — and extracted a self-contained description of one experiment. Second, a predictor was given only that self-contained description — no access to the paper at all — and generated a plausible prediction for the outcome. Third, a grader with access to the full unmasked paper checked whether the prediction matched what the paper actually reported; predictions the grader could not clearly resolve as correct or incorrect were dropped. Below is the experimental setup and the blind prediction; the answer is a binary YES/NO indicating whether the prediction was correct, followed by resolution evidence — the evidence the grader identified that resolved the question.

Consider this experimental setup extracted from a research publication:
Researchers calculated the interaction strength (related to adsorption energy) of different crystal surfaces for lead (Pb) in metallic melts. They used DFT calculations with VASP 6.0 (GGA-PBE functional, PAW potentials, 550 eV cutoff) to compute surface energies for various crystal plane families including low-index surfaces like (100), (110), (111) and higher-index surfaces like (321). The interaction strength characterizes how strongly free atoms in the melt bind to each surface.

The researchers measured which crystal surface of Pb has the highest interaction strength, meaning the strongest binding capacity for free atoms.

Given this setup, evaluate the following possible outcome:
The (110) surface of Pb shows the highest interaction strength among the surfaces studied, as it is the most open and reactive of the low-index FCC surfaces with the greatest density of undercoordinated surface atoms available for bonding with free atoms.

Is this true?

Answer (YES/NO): NO